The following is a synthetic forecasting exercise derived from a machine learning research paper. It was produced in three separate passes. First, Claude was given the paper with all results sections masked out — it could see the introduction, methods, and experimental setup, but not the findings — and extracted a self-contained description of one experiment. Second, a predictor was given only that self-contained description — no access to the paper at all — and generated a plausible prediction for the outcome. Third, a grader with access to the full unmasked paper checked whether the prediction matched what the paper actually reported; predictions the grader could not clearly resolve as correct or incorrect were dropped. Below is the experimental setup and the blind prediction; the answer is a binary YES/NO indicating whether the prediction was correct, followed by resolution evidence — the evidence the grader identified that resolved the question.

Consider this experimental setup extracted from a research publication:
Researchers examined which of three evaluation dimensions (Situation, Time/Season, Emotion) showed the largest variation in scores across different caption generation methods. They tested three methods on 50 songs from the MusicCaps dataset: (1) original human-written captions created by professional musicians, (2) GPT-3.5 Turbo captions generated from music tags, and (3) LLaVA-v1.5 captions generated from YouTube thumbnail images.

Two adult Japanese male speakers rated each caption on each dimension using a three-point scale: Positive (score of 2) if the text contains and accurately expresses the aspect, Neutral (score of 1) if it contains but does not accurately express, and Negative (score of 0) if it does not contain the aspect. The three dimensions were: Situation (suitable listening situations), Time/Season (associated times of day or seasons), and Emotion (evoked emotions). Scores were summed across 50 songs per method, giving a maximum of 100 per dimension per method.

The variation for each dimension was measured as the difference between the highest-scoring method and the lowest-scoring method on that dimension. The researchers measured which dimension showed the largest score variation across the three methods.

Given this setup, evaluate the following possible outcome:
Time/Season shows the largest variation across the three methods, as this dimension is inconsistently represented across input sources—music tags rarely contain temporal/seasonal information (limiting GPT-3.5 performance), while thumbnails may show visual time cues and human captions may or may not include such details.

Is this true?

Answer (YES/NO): YES